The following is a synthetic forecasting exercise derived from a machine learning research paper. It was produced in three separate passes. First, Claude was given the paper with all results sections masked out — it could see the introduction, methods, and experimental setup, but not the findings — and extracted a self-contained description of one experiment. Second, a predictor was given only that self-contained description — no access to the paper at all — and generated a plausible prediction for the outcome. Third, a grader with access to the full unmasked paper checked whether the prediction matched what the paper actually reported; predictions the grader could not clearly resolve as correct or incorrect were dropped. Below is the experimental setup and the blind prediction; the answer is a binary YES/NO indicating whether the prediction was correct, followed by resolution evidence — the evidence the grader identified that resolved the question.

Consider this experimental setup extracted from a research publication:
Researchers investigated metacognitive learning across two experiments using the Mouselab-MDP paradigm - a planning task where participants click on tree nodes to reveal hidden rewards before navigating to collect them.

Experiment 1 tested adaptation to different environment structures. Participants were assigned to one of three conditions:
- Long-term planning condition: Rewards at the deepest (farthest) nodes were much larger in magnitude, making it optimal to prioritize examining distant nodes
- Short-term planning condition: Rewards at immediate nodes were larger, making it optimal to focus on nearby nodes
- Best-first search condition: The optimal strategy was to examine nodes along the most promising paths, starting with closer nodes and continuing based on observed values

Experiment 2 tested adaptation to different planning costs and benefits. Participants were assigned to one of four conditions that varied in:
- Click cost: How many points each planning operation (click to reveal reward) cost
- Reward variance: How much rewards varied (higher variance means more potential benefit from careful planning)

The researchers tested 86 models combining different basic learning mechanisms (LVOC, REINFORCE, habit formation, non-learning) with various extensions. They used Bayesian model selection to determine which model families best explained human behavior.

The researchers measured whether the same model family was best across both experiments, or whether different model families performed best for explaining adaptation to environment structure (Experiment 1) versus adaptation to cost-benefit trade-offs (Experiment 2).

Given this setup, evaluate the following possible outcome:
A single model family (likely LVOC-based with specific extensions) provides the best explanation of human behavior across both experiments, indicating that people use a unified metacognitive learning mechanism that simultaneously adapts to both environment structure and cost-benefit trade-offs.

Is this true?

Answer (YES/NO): NO